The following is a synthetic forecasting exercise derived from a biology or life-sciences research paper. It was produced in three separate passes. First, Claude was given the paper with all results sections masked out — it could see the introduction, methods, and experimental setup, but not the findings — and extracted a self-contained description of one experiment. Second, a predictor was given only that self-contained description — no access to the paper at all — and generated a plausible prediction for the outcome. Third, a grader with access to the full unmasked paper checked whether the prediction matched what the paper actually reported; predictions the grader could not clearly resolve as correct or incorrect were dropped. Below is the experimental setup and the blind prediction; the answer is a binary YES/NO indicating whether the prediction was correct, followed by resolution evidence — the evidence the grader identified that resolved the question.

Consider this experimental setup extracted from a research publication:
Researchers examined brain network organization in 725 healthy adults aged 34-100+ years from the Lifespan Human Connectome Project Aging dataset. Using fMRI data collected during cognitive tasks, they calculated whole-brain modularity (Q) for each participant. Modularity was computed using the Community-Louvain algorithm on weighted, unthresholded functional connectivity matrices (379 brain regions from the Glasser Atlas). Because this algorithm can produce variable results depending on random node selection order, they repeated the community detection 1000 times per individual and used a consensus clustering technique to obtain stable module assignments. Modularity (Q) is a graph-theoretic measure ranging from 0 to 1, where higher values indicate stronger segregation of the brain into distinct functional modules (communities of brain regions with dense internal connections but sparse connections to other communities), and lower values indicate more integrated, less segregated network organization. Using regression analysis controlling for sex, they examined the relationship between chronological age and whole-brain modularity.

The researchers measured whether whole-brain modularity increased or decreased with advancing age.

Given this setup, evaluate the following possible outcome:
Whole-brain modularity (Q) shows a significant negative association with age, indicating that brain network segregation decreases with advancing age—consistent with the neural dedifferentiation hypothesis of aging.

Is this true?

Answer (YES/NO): YES